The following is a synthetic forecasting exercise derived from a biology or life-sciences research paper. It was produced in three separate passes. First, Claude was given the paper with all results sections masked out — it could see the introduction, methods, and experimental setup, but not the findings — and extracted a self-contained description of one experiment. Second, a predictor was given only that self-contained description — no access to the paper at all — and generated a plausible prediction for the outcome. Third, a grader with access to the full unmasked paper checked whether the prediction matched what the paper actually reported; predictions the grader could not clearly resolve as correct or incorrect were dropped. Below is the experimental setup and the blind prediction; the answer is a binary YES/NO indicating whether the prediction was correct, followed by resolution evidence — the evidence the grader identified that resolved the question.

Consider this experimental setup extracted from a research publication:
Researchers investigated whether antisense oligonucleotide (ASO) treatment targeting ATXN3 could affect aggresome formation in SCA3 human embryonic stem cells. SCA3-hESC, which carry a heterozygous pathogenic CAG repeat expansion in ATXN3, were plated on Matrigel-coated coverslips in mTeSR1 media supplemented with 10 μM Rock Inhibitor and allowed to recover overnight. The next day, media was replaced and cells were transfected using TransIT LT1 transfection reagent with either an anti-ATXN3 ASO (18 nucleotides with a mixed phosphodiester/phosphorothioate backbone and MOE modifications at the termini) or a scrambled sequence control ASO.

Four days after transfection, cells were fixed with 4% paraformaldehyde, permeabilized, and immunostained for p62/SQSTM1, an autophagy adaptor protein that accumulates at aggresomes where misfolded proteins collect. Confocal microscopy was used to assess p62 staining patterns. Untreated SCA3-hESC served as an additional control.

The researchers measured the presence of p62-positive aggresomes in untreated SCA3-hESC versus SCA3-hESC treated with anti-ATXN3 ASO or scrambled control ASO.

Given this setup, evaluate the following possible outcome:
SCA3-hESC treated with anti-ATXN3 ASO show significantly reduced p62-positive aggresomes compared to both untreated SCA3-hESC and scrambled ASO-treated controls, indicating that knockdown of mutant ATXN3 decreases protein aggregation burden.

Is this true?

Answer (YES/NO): NO